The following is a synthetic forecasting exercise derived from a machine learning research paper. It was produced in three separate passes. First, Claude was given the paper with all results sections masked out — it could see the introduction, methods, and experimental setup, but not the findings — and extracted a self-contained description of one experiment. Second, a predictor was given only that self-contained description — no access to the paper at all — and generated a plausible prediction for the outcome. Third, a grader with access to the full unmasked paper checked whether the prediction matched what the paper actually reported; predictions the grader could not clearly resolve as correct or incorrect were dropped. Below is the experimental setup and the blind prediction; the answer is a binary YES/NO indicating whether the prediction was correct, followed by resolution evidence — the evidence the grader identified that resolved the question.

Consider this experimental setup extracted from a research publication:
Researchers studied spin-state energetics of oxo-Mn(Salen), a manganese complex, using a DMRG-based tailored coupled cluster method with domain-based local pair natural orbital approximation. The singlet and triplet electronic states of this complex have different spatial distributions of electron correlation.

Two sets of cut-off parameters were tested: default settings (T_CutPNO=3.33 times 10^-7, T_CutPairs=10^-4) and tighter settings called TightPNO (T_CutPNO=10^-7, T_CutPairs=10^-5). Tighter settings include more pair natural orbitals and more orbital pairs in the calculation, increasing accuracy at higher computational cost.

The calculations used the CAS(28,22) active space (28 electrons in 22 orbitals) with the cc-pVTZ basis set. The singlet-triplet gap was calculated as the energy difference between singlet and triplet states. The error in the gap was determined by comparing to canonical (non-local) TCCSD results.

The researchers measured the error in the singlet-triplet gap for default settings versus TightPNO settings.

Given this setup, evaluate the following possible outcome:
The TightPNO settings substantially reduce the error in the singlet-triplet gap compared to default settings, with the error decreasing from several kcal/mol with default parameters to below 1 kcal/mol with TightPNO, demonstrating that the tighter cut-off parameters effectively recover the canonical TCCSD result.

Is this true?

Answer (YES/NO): NO